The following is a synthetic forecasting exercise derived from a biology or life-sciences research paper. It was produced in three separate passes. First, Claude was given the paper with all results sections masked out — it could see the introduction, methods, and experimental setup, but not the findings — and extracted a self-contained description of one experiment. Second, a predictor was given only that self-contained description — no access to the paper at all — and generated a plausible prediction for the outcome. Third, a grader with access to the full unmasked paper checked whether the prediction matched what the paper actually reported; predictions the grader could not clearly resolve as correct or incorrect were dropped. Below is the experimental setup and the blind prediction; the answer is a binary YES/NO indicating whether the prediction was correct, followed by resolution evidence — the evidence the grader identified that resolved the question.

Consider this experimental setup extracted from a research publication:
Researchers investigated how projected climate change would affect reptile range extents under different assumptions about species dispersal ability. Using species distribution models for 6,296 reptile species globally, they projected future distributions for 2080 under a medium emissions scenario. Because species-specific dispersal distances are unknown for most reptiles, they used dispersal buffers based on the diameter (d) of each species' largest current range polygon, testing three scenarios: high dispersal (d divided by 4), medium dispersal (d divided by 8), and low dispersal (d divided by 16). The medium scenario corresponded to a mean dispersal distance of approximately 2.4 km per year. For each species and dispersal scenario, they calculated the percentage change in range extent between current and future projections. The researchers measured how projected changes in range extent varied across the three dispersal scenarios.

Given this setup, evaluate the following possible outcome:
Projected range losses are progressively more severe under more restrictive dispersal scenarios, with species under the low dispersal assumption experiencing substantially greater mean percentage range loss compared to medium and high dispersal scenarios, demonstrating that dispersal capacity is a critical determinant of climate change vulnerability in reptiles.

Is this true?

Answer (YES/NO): NO